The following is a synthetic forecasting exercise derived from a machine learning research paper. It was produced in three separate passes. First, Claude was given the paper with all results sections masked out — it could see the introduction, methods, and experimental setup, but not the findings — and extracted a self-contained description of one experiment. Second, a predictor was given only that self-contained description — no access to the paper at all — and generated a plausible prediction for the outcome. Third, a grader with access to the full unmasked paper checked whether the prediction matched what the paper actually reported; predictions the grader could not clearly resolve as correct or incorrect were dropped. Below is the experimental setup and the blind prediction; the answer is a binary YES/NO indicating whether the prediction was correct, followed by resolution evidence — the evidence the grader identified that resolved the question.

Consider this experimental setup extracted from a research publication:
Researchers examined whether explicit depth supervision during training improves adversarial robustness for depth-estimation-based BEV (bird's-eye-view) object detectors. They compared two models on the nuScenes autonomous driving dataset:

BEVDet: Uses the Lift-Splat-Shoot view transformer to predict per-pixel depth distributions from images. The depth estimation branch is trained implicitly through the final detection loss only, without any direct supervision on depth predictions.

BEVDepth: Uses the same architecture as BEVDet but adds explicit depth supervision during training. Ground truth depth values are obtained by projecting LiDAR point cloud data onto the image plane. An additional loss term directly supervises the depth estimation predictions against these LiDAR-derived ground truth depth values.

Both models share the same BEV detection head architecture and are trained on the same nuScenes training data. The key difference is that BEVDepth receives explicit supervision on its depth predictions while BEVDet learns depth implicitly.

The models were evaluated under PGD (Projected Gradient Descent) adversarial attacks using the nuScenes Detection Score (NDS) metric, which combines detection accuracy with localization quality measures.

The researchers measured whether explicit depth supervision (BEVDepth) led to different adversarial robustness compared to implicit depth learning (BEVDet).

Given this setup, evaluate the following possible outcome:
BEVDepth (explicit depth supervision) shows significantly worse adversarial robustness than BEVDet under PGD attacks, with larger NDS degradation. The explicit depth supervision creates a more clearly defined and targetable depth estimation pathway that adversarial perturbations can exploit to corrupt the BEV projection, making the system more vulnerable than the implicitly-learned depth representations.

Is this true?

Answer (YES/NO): NO